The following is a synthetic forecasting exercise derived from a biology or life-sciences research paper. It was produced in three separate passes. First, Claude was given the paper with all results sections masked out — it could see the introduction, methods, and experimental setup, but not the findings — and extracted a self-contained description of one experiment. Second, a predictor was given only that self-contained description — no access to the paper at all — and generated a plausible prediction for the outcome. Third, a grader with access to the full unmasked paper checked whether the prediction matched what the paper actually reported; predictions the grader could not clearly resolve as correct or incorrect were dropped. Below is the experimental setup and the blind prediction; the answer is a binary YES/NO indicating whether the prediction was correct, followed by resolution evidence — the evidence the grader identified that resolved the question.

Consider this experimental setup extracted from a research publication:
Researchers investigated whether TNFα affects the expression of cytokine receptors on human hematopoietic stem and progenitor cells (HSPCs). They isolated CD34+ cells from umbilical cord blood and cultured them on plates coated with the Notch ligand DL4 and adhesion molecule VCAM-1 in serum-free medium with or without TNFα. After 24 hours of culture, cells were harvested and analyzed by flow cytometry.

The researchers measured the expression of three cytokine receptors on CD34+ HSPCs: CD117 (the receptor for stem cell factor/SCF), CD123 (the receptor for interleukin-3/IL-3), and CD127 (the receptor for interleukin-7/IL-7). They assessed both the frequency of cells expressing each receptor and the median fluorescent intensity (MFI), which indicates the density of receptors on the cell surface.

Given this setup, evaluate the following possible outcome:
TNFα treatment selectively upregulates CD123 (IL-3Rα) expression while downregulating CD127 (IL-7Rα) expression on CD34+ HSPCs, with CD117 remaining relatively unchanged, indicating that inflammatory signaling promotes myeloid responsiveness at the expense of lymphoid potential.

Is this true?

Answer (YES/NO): NO